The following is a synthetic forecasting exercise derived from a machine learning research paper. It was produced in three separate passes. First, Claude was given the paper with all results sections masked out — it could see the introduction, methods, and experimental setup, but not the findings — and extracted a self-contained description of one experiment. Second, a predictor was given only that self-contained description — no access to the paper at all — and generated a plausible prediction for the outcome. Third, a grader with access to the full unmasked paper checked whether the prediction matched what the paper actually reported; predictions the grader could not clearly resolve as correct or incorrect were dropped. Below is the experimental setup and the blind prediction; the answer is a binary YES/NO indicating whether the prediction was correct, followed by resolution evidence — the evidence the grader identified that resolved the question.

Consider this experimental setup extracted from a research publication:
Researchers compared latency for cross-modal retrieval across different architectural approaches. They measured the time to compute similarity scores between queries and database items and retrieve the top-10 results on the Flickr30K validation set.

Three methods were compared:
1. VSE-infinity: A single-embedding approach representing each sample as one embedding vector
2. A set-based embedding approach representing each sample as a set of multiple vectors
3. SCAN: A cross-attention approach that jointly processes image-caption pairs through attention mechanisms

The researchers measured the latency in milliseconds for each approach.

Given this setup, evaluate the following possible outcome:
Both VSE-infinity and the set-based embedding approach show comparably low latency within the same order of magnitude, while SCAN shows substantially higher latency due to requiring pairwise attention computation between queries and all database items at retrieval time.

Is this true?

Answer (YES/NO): YES